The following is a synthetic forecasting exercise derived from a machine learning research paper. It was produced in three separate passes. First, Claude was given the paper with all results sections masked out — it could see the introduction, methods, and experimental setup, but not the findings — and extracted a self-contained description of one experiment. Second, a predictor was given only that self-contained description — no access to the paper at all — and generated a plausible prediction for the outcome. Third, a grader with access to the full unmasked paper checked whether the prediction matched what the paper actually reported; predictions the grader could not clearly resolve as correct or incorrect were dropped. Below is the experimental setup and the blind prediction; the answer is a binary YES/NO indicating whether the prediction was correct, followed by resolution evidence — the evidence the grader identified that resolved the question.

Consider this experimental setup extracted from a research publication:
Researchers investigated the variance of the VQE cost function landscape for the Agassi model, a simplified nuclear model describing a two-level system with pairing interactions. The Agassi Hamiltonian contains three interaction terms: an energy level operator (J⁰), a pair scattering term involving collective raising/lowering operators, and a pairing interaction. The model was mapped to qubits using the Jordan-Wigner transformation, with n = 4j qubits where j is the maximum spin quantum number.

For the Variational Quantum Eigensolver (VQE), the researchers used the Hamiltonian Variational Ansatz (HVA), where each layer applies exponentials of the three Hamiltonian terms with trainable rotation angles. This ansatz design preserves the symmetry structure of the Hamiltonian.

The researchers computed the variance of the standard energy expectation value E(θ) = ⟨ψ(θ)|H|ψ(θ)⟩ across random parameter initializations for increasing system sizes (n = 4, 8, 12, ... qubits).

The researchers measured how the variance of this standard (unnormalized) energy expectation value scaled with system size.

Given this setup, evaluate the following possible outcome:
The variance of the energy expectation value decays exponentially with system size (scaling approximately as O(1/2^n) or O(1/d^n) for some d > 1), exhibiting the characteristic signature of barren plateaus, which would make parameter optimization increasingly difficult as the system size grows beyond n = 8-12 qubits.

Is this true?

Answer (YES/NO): NO